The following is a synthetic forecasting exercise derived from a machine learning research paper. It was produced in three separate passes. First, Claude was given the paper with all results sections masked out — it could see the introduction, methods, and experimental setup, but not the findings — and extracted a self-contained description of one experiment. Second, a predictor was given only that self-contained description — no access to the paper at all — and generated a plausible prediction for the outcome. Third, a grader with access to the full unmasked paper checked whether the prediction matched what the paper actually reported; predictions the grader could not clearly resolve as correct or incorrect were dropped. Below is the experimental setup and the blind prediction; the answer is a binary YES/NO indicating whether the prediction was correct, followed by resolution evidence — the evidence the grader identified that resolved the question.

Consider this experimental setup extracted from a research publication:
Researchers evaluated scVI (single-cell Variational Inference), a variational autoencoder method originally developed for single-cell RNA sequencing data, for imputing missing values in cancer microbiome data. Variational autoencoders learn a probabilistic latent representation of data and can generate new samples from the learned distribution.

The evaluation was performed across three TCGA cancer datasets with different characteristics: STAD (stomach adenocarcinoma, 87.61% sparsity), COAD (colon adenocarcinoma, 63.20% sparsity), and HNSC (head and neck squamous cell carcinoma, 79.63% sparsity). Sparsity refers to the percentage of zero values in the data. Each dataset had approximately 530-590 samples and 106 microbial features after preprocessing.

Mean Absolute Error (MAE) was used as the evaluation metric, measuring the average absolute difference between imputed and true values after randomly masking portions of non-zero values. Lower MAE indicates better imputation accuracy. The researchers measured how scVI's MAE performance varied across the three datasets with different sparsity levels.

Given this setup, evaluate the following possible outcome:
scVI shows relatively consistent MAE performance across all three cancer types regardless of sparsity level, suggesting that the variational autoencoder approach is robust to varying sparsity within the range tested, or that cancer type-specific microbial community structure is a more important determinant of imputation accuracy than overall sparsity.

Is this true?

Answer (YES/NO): NO